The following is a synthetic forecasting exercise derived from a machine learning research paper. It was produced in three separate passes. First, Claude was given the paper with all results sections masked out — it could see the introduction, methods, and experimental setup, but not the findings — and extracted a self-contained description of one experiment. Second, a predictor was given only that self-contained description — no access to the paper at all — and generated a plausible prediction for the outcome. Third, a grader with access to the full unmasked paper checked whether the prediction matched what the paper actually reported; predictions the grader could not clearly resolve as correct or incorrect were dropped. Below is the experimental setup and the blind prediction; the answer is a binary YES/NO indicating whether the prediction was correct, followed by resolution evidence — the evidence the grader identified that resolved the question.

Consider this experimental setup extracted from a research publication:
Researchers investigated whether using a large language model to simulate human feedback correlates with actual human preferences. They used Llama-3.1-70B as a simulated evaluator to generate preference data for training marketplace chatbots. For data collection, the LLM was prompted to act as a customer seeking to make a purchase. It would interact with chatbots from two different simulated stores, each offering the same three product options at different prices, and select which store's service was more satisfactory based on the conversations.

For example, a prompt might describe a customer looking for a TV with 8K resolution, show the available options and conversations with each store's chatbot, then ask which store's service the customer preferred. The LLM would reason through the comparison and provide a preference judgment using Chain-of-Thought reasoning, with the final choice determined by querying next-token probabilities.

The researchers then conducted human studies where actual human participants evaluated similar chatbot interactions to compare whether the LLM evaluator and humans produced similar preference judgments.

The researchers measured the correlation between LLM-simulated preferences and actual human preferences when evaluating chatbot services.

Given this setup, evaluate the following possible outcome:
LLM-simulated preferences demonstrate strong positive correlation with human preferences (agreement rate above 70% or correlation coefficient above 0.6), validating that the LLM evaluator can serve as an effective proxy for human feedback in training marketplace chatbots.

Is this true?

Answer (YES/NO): YES